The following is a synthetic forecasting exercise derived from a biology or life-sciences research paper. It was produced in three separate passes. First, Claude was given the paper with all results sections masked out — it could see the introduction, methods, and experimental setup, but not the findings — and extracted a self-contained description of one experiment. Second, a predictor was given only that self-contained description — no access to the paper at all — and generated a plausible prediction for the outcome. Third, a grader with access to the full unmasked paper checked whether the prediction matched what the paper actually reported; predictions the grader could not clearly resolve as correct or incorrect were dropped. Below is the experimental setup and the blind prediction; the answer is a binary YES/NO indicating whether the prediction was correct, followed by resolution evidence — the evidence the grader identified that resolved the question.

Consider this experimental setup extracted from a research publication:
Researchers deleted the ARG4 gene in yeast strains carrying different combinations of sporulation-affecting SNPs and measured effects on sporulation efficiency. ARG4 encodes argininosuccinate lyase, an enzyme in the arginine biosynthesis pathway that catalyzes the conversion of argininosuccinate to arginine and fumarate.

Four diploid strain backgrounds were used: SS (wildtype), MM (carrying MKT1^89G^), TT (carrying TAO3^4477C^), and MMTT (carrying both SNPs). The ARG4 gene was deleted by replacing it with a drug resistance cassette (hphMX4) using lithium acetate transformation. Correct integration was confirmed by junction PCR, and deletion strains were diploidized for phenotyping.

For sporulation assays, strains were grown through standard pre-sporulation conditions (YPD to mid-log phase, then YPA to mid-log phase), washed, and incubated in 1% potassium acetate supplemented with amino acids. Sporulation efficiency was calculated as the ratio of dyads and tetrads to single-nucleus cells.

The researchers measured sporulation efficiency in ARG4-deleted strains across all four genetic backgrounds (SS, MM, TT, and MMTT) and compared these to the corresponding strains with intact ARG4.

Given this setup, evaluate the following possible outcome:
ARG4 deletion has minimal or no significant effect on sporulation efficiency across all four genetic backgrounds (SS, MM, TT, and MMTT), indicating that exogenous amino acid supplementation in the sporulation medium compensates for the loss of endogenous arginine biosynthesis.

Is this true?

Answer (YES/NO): NO